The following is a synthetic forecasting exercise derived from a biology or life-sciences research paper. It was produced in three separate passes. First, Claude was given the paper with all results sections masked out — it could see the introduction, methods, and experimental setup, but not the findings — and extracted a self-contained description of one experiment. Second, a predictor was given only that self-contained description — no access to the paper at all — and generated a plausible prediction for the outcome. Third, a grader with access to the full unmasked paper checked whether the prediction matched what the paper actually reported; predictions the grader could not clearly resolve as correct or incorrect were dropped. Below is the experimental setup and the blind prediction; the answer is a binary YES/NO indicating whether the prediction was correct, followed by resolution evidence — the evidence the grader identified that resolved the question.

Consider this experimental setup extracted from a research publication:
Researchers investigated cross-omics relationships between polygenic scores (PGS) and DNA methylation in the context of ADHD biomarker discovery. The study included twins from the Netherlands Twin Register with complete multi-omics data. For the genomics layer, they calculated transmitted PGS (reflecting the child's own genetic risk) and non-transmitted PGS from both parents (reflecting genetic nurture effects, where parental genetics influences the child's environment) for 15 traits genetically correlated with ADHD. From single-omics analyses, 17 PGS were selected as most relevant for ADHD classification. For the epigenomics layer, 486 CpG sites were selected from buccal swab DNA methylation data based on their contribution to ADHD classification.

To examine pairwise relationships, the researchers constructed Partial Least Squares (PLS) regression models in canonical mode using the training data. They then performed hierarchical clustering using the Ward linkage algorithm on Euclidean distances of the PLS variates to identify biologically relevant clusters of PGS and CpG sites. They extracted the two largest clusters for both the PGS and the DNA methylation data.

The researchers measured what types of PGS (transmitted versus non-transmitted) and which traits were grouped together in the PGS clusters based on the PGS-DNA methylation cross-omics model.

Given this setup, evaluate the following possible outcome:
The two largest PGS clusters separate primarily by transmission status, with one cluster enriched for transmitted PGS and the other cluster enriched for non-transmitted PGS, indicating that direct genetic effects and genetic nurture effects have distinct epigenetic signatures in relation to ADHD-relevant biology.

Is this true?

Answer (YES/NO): NO